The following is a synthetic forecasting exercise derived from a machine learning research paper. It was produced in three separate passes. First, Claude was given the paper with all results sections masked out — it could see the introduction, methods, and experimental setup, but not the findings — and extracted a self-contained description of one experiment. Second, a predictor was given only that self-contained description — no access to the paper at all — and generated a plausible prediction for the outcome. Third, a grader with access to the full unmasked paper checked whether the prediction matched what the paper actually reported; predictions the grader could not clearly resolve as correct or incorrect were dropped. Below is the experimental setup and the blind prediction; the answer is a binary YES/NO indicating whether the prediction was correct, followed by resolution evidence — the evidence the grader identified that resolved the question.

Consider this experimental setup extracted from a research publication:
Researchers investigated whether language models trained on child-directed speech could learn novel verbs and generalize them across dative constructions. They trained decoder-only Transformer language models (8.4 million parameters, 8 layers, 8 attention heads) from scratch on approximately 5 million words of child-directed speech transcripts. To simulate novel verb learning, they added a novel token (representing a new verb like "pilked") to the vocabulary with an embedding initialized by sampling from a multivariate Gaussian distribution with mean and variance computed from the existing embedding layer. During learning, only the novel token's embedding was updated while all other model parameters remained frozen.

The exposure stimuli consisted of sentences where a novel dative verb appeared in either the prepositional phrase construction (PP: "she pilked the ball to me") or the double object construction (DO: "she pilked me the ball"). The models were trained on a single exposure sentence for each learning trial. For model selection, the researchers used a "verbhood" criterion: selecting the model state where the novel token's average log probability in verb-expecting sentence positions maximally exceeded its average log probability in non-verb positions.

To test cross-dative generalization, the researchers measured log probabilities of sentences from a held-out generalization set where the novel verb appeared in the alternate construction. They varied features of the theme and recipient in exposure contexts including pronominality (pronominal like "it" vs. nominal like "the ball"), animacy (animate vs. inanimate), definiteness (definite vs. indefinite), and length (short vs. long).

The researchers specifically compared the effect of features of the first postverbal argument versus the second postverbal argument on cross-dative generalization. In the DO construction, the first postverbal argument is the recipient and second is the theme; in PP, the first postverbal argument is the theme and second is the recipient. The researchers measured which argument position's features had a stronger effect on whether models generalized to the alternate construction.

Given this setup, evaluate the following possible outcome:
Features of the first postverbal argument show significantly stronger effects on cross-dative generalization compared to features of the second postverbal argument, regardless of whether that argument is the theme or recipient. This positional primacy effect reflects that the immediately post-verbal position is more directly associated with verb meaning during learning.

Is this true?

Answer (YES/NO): YES